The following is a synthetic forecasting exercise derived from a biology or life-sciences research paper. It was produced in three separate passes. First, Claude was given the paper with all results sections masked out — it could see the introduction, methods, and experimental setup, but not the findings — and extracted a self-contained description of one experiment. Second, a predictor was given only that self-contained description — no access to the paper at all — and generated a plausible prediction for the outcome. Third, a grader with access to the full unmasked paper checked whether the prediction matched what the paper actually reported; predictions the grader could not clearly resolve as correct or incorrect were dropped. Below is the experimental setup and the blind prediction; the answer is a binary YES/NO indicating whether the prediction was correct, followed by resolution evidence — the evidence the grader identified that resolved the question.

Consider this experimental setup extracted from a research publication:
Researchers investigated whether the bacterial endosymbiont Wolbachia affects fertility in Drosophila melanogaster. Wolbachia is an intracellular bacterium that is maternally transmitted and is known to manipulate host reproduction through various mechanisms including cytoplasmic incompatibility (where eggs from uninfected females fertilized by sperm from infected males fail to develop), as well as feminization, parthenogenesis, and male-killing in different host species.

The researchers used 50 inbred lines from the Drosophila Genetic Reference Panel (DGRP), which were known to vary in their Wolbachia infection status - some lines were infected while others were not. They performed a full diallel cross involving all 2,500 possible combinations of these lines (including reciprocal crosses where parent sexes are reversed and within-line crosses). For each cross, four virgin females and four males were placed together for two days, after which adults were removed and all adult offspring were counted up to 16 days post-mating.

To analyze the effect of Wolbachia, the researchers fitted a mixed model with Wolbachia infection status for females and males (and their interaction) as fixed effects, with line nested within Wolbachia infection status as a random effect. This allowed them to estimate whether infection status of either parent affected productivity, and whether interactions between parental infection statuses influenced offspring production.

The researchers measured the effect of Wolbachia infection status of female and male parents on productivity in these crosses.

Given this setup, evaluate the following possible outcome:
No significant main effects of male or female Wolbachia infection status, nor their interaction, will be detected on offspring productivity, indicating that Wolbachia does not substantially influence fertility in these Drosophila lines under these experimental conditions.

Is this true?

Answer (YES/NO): NO